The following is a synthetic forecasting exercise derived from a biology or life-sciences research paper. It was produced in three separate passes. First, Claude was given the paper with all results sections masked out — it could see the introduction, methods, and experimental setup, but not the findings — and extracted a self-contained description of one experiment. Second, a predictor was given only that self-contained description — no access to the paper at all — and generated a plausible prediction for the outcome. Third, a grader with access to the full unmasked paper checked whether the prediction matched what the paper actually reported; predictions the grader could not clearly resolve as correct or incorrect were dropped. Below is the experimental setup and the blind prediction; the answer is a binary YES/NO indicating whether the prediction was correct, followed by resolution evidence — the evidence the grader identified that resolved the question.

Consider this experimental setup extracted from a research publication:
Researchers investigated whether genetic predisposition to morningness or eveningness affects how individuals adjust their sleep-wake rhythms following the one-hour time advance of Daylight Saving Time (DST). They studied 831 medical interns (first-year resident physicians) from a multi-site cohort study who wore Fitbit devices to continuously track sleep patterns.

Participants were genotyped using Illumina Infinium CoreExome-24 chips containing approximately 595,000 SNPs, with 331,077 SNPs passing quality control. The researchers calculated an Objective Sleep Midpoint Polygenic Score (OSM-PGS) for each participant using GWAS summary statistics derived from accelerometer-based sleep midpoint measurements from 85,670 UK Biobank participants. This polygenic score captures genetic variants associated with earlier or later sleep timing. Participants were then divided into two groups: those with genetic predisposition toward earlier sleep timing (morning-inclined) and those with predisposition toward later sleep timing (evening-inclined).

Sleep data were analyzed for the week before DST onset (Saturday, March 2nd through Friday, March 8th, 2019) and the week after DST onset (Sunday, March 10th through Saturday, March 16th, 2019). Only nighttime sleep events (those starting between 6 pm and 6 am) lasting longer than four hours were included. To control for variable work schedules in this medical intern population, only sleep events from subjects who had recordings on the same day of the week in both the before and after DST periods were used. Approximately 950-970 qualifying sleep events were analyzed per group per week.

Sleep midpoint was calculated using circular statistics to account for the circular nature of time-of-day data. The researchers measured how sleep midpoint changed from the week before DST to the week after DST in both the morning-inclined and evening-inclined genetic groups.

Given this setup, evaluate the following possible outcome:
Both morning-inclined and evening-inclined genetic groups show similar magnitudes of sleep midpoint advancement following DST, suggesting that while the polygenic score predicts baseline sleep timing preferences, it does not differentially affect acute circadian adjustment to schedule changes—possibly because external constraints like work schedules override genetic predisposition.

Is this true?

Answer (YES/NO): NO